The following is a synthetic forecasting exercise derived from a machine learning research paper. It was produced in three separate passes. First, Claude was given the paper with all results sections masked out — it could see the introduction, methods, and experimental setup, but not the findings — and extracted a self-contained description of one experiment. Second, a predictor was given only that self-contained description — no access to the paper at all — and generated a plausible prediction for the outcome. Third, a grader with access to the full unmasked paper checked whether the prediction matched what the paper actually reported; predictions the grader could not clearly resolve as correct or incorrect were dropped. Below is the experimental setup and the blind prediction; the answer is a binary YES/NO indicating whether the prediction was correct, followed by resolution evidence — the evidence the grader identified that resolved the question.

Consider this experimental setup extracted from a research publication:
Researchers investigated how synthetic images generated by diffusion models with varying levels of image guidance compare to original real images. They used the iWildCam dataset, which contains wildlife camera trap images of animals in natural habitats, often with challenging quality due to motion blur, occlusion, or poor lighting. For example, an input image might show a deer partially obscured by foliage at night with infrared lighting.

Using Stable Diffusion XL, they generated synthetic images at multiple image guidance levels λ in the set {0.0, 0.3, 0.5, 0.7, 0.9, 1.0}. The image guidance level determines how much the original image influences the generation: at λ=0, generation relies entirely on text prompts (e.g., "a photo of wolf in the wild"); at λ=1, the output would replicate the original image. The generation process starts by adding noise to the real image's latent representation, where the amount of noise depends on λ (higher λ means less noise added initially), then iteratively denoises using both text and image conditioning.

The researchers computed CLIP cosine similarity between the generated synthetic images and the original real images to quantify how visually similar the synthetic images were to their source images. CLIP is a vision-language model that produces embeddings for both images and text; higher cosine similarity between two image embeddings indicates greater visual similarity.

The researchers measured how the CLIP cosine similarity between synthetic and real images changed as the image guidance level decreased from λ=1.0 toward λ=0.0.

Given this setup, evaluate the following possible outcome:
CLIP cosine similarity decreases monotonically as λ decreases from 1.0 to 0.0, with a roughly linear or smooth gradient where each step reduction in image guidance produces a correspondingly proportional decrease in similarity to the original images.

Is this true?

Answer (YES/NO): NO